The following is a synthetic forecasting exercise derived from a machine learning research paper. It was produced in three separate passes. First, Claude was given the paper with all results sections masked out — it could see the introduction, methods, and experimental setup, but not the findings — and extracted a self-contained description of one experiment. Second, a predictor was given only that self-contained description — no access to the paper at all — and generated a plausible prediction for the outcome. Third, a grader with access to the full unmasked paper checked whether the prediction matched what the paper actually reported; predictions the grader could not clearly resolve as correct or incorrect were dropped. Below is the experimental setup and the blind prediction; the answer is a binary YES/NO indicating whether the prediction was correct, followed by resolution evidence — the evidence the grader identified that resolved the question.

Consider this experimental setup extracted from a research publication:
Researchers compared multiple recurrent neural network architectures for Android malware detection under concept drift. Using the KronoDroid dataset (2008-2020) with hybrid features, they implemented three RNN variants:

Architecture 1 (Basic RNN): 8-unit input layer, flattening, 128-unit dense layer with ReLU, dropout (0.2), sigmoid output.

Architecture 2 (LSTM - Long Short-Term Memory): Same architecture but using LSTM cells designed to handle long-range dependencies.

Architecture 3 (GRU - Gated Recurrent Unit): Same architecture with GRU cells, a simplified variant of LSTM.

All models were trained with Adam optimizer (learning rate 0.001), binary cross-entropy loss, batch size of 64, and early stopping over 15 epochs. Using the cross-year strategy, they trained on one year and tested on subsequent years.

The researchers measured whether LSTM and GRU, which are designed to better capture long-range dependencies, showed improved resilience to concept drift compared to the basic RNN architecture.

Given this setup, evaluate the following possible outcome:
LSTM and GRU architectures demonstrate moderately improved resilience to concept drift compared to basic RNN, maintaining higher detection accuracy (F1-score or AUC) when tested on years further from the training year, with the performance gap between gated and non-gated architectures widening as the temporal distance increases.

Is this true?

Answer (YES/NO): NO